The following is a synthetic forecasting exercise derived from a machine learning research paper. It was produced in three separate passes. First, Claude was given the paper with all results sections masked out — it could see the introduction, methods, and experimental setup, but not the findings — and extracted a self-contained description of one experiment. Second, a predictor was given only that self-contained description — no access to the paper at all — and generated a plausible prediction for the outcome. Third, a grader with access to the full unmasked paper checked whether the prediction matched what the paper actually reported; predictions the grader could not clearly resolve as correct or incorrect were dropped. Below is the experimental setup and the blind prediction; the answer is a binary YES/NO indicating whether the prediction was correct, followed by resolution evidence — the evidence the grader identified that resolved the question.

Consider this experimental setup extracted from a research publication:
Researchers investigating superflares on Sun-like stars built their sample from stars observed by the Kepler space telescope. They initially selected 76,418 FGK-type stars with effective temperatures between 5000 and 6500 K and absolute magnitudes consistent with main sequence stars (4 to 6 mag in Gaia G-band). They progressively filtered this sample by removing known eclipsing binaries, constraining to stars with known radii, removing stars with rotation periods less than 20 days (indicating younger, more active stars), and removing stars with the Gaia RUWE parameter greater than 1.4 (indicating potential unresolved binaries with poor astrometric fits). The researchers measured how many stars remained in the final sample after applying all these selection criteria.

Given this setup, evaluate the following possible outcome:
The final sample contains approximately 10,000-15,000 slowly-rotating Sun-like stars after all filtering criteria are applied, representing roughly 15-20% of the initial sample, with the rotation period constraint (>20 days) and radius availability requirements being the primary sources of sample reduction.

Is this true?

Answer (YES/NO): NO